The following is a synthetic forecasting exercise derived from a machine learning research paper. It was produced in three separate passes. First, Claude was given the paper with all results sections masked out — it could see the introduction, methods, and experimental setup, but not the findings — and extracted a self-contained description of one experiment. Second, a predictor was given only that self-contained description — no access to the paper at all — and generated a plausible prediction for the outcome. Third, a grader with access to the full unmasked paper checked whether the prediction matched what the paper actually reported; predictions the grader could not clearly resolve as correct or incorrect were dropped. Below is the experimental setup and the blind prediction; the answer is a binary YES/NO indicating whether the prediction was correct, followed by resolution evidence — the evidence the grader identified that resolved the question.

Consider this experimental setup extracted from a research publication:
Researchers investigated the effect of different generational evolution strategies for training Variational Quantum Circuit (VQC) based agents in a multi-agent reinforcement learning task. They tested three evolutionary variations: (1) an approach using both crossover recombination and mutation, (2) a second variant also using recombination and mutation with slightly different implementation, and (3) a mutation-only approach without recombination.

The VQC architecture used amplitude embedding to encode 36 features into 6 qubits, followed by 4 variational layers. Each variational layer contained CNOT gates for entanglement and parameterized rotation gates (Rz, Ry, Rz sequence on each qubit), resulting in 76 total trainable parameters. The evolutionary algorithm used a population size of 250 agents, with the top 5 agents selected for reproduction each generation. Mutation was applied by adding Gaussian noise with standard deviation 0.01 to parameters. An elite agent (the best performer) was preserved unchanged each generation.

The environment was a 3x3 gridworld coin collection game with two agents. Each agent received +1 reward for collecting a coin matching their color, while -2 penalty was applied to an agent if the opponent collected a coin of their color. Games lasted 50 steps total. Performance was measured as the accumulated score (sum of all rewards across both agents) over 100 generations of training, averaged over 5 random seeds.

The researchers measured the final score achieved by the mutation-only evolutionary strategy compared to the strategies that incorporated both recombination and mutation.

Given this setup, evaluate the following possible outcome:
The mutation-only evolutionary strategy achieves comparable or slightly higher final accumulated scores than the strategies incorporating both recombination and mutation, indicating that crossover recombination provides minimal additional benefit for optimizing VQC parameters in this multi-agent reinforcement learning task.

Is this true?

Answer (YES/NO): NO